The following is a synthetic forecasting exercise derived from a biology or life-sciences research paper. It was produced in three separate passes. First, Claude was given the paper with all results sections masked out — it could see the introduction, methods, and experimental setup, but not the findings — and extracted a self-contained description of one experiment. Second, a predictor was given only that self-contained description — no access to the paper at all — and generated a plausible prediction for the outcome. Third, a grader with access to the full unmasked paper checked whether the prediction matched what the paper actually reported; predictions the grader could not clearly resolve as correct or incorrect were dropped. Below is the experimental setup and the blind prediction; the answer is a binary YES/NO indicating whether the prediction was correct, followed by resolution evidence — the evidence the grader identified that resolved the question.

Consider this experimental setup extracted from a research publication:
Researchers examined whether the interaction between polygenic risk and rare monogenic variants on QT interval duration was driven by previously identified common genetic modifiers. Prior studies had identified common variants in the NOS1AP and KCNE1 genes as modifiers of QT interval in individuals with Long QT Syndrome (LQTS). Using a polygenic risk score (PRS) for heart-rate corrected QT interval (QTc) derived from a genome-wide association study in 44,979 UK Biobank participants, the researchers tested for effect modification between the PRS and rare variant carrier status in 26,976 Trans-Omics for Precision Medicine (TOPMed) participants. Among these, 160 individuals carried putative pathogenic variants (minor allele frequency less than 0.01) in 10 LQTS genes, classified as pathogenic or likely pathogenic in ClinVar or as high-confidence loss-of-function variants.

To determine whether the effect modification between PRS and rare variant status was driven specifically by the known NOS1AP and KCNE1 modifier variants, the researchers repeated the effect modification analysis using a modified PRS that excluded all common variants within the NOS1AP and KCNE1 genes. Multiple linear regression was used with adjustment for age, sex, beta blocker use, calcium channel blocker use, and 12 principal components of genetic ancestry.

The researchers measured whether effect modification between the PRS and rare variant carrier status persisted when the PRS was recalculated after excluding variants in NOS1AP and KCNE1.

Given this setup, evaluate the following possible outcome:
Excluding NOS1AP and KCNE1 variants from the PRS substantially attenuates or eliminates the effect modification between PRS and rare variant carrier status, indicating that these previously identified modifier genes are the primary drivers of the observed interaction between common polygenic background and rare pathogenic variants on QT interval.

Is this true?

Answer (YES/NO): NO